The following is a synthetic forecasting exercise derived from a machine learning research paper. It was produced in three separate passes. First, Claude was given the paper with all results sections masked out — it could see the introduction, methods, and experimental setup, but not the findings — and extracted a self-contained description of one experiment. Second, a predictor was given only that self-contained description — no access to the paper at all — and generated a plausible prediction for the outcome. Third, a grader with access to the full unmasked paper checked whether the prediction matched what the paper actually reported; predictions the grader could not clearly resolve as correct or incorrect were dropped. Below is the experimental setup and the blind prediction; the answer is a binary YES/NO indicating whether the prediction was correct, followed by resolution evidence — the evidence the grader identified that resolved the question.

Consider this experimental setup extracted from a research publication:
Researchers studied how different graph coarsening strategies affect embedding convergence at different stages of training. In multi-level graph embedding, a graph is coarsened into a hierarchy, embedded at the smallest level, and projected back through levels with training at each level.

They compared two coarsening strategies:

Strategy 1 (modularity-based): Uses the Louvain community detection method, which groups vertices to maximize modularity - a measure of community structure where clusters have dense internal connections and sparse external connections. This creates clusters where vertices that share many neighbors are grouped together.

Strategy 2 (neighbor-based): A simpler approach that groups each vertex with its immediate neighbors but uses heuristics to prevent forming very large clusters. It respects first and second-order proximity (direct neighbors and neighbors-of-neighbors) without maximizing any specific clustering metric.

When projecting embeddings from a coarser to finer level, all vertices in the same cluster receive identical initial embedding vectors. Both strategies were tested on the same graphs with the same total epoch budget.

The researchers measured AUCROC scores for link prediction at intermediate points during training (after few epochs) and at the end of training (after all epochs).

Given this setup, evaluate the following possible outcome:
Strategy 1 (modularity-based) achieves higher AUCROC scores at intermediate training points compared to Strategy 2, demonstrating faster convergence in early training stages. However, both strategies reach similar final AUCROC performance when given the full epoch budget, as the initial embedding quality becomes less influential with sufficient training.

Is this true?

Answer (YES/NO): NO